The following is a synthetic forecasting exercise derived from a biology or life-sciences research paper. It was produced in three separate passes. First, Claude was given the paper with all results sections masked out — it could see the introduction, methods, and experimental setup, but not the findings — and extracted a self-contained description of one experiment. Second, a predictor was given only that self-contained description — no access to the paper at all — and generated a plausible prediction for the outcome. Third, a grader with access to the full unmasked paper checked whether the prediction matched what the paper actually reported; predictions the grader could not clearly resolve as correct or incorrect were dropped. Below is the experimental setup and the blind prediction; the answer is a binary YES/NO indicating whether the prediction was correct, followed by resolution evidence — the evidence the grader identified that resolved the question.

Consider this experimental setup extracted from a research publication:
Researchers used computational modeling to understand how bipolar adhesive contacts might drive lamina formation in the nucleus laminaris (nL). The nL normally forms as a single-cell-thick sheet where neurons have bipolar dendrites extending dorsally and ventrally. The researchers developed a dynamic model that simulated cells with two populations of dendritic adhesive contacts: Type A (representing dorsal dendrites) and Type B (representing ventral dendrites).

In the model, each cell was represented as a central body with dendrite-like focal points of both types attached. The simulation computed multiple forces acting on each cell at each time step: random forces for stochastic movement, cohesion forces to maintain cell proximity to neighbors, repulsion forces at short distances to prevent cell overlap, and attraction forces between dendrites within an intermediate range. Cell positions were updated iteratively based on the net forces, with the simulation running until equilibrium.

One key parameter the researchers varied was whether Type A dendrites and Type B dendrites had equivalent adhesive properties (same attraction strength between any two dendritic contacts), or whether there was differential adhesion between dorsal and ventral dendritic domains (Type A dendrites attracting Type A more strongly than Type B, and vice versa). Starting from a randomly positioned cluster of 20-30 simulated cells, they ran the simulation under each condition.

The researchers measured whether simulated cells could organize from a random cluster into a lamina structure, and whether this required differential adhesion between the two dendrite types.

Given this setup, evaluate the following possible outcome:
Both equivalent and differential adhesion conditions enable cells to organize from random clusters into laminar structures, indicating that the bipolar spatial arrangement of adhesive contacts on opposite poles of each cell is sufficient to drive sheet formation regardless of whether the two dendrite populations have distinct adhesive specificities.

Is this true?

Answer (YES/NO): NO